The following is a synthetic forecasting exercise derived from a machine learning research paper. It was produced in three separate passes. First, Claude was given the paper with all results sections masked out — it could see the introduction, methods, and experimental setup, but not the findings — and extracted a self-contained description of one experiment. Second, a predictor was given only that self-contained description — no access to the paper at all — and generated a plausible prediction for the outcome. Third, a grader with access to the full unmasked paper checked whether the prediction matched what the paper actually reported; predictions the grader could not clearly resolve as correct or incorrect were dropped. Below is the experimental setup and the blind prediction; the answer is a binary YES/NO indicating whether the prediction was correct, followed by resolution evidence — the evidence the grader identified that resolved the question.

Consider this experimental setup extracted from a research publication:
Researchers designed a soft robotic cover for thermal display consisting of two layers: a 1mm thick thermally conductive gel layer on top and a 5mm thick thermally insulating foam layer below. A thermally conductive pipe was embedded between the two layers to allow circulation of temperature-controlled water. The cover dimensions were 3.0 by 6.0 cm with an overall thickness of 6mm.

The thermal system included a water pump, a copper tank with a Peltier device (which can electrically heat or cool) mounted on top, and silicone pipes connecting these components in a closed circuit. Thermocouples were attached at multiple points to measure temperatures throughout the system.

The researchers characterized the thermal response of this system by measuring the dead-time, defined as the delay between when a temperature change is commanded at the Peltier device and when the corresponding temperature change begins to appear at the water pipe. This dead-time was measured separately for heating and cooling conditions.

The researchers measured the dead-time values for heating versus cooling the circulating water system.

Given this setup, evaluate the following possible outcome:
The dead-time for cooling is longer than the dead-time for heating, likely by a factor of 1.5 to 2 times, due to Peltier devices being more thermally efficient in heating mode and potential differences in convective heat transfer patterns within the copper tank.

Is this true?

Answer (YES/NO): NO